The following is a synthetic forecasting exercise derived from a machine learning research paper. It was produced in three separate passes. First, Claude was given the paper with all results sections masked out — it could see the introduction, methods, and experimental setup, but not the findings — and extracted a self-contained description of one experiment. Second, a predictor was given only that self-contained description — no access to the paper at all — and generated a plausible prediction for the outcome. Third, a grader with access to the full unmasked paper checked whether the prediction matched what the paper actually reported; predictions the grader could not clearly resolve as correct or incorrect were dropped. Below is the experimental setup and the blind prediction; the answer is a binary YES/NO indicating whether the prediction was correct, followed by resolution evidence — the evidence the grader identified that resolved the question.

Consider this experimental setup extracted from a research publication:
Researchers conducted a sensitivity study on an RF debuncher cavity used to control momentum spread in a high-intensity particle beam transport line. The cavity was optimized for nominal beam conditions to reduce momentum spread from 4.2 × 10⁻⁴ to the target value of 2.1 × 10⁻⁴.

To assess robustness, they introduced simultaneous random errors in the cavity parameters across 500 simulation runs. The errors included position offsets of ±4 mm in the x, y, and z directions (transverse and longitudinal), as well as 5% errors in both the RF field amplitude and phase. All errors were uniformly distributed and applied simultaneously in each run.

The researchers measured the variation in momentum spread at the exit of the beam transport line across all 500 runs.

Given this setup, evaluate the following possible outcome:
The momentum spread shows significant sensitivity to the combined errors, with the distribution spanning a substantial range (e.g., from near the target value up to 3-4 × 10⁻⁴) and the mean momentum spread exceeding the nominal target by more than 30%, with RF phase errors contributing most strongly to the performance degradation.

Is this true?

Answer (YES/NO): NO